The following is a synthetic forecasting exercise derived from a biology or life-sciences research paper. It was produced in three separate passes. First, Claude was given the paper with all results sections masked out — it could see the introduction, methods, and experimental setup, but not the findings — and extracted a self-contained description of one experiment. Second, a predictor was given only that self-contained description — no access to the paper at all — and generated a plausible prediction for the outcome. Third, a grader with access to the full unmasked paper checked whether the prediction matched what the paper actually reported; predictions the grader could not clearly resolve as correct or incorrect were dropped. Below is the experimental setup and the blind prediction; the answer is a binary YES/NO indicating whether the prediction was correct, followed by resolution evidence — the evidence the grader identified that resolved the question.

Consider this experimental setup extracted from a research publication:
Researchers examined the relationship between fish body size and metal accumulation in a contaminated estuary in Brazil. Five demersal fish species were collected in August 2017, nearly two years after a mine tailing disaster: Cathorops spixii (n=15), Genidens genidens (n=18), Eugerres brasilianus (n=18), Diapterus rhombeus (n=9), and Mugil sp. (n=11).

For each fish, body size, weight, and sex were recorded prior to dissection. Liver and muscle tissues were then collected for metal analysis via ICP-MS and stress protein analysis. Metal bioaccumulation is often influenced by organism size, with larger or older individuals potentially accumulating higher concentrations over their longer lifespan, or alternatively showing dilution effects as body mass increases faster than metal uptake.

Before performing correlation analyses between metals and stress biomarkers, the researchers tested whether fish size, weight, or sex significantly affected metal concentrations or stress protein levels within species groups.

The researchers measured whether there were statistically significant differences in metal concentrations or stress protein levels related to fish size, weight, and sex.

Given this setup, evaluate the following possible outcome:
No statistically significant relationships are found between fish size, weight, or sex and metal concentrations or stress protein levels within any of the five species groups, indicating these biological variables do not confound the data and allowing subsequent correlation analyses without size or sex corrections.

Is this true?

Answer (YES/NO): YES